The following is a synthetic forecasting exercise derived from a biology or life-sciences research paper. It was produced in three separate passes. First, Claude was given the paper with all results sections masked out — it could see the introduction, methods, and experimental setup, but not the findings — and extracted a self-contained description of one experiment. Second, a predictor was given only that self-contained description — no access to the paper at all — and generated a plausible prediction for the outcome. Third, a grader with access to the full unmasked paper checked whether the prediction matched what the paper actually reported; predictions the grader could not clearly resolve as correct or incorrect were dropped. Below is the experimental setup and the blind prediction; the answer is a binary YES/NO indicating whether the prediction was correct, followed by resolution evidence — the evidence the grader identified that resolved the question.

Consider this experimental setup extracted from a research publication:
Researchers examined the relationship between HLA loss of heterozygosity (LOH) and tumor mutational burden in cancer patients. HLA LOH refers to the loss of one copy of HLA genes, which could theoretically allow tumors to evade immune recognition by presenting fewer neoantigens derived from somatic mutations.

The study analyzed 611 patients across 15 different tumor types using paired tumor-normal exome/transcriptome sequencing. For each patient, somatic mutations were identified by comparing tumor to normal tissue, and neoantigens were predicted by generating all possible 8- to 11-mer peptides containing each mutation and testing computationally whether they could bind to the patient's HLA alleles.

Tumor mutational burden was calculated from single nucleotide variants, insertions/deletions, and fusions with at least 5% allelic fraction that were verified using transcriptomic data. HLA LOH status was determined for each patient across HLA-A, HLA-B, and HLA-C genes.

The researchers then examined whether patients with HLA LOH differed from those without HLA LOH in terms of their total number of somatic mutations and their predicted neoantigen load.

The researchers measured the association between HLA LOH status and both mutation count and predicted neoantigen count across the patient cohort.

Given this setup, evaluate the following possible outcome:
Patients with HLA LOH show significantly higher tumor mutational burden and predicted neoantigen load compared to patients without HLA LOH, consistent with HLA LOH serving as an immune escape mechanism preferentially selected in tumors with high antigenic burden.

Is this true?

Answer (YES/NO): YES